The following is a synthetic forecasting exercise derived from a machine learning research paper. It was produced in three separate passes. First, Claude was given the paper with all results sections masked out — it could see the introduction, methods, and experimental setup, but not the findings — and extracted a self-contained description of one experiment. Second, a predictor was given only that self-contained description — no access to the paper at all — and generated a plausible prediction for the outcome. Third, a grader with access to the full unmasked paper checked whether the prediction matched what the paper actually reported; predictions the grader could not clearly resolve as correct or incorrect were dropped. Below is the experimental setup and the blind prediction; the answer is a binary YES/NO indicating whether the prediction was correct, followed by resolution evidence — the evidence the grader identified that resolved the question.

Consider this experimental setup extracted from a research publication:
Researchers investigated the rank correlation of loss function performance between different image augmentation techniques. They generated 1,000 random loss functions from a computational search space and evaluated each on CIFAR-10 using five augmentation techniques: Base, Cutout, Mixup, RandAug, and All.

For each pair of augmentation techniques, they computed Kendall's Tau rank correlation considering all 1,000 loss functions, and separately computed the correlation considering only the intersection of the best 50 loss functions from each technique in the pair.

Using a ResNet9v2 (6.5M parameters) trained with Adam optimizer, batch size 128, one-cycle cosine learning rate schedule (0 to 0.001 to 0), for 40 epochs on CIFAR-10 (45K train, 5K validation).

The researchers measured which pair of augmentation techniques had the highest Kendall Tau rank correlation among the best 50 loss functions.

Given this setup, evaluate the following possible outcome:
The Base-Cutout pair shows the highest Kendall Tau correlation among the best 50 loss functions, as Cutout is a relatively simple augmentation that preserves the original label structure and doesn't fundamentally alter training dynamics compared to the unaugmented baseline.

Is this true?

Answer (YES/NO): NO